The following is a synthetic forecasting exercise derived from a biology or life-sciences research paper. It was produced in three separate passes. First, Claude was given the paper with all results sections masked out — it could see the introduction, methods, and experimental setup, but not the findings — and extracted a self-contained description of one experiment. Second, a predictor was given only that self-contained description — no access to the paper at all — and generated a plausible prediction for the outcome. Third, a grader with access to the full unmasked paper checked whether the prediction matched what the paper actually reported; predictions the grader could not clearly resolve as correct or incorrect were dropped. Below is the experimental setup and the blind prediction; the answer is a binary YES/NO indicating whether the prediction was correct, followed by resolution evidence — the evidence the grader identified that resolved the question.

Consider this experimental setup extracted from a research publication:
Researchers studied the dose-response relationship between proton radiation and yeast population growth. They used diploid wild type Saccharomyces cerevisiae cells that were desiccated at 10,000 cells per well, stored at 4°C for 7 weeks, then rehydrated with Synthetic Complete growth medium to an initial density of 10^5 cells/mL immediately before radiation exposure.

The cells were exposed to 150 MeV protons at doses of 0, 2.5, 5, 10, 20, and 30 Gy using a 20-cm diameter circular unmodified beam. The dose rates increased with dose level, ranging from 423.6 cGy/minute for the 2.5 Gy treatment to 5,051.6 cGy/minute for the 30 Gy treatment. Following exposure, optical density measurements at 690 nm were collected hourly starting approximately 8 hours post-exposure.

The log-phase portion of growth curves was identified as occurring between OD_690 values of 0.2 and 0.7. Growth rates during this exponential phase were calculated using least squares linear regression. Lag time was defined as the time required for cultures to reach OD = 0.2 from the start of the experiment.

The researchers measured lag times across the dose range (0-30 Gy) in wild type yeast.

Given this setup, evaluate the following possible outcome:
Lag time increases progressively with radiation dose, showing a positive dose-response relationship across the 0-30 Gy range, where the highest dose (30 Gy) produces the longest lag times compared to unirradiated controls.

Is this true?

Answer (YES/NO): NO